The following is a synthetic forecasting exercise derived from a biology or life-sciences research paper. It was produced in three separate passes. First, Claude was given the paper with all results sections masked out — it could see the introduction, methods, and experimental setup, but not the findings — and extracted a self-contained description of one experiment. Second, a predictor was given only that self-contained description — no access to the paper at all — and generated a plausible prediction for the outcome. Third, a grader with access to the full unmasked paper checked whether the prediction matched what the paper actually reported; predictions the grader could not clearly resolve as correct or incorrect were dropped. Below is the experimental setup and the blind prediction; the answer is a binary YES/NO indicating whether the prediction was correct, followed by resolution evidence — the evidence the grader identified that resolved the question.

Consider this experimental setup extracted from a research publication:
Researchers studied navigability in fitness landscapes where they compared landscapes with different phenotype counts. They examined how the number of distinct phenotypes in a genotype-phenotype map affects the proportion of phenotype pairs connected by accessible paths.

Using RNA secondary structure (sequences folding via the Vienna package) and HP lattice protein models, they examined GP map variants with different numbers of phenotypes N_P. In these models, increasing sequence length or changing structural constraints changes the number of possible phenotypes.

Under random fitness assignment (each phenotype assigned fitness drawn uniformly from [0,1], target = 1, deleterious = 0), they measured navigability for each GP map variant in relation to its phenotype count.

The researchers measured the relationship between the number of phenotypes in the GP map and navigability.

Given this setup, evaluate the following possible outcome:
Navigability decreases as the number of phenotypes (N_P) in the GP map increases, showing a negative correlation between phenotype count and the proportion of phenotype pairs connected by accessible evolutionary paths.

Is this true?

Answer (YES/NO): NO